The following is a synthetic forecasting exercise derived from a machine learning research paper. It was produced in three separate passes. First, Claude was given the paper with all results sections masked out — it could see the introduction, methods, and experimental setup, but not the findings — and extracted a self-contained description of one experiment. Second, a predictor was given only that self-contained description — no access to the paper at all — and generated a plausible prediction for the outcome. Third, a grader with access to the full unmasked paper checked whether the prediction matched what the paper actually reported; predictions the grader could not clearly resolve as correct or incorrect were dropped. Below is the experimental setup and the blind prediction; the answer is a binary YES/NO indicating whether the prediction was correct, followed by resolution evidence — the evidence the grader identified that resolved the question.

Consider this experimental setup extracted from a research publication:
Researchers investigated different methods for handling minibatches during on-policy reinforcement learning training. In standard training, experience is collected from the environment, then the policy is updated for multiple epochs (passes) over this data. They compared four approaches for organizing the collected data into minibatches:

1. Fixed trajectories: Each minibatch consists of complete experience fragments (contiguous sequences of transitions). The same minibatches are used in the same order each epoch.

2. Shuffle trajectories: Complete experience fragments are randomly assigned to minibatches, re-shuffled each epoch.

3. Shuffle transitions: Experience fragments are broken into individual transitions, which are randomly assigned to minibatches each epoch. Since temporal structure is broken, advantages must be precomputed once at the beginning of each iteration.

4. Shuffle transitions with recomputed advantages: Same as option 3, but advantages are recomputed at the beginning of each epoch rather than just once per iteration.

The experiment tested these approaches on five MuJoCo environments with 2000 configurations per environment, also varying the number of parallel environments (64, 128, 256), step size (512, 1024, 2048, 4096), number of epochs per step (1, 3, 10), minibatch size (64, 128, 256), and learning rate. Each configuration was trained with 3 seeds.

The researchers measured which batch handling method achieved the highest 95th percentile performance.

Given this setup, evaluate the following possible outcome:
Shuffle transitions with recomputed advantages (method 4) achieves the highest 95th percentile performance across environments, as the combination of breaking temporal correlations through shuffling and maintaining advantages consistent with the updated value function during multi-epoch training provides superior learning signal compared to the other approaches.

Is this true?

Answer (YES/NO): YES